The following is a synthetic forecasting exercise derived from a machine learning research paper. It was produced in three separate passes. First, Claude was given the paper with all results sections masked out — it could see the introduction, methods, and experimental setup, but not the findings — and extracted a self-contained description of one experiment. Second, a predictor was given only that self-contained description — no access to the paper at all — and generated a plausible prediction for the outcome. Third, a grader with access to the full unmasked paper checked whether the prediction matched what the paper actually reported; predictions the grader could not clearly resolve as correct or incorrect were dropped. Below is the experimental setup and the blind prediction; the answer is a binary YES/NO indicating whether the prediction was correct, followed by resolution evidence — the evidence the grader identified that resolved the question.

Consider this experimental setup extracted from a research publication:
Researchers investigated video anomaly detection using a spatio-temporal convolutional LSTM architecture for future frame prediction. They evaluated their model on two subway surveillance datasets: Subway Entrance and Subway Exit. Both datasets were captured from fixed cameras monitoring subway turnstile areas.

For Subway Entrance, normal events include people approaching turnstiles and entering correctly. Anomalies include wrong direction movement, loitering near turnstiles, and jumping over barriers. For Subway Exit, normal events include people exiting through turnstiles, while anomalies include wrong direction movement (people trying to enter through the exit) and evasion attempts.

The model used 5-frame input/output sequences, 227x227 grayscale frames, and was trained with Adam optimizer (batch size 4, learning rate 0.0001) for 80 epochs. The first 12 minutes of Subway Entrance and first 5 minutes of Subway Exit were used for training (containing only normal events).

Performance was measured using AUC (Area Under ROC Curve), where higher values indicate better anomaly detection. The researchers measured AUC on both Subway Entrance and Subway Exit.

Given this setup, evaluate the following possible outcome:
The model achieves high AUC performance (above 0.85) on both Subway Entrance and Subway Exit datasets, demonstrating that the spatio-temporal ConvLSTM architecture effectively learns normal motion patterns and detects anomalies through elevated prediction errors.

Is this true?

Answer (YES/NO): YES